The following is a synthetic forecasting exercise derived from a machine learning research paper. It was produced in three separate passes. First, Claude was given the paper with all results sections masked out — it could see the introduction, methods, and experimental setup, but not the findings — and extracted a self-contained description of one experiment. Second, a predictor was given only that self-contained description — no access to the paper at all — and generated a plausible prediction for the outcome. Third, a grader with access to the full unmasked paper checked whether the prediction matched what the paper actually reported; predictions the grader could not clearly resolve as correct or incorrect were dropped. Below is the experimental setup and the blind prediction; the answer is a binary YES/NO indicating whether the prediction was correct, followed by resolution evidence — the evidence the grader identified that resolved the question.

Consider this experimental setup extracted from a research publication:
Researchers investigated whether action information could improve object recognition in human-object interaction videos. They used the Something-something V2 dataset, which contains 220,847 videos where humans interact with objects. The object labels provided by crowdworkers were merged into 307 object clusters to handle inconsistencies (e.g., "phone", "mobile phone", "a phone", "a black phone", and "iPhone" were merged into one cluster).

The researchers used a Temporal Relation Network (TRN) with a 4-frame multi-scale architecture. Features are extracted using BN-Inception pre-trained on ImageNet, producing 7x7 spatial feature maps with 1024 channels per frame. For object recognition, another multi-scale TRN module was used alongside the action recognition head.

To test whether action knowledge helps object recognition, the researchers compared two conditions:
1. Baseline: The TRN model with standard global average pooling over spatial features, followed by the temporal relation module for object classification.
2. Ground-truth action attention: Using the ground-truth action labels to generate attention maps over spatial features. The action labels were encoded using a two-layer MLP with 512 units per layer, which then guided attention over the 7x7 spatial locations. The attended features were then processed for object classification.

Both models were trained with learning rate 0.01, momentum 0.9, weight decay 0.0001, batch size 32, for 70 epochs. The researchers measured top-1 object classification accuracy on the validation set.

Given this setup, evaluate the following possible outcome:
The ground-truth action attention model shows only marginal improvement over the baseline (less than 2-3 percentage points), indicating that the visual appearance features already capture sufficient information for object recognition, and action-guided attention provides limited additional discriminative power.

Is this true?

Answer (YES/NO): NO